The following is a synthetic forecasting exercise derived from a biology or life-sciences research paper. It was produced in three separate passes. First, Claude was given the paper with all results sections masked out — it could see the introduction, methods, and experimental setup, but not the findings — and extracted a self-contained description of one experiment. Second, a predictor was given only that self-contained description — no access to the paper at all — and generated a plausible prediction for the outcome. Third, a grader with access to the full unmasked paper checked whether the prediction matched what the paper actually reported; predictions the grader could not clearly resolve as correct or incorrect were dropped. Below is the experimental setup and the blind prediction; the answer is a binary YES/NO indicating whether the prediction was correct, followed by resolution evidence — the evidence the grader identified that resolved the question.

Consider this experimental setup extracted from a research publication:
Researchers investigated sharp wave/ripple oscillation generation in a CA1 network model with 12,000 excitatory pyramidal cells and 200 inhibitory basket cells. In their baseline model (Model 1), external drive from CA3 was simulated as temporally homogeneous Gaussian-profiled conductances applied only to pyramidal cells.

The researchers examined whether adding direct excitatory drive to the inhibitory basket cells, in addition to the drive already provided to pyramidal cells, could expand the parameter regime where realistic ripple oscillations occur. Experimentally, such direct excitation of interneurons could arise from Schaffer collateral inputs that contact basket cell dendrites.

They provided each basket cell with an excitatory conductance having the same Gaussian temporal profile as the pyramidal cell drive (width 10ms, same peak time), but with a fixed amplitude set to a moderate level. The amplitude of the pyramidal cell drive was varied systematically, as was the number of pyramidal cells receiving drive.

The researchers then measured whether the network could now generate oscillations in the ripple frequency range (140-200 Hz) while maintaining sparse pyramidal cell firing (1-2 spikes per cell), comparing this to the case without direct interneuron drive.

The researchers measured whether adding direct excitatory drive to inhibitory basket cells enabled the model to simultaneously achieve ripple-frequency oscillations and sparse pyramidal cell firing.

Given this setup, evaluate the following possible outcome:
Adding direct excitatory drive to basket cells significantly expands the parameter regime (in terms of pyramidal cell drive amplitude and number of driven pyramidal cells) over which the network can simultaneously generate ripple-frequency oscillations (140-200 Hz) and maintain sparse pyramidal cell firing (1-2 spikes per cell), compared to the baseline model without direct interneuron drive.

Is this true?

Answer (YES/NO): YES